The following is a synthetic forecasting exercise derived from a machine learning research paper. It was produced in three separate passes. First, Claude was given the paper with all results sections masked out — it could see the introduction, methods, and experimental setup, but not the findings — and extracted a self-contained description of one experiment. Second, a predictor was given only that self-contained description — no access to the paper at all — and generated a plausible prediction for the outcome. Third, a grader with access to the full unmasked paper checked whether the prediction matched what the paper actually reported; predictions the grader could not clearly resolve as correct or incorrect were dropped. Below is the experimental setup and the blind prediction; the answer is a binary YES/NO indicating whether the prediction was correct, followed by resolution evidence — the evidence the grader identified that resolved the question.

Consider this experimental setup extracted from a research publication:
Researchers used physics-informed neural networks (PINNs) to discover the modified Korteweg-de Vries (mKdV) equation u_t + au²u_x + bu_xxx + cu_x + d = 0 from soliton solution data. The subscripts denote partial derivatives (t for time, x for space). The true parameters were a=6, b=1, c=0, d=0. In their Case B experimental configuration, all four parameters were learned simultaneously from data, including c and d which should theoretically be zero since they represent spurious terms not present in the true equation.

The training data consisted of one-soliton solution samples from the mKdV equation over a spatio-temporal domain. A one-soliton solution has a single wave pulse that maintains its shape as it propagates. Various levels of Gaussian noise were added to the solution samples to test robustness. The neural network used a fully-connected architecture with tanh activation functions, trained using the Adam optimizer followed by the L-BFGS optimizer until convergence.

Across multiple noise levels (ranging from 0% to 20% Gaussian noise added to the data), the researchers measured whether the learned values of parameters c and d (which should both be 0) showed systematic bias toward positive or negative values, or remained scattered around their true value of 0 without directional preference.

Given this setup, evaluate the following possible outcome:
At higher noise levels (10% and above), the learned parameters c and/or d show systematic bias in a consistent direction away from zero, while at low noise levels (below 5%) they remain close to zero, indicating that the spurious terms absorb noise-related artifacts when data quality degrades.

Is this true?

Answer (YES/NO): NO